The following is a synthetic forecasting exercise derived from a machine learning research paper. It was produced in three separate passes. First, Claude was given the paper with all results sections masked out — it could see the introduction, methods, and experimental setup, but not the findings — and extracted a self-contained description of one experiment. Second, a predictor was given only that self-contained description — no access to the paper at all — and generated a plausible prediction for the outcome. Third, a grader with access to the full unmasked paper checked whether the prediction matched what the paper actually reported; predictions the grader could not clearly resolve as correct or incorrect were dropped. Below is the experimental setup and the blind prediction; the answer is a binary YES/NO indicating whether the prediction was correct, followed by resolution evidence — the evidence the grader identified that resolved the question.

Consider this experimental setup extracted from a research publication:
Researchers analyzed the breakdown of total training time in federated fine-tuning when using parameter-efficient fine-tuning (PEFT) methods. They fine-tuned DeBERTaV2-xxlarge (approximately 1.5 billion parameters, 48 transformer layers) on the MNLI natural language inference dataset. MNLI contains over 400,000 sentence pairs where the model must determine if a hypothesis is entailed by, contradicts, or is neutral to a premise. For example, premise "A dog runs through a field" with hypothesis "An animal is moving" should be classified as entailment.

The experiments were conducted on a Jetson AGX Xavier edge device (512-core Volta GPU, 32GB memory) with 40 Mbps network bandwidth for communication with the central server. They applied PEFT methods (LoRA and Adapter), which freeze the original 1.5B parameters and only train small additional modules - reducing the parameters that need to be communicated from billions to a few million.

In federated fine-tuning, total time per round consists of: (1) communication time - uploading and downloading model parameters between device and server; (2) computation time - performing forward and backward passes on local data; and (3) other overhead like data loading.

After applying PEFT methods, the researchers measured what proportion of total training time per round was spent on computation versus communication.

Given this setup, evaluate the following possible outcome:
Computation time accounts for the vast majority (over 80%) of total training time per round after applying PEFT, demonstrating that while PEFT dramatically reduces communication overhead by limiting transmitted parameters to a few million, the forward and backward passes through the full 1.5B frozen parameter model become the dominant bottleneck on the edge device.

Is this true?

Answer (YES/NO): YES